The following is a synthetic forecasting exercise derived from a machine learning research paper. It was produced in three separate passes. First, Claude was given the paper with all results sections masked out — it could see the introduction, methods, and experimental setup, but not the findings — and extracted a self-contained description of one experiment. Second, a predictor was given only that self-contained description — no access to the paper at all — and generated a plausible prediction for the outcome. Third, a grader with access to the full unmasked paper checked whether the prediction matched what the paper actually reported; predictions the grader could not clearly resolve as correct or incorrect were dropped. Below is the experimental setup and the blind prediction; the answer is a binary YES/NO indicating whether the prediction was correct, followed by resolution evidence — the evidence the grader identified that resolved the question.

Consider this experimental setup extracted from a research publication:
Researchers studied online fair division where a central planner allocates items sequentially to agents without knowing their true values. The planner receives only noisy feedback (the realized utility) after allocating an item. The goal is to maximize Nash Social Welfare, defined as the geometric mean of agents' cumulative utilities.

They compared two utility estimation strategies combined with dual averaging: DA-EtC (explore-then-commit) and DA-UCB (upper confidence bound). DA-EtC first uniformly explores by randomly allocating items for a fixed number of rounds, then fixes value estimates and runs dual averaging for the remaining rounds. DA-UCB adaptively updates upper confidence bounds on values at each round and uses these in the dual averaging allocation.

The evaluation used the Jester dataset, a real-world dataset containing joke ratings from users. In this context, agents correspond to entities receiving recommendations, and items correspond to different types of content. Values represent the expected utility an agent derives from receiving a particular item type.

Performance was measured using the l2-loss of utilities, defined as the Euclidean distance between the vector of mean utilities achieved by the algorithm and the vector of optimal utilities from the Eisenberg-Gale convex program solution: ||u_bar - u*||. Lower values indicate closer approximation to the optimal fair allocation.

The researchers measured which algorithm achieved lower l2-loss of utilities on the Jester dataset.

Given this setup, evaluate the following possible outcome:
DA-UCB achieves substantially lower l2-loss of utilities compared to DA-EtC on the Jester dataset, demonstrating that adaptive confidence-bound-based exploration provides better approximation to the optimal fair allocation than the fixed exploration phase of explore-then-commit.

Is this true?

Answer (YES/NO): NO